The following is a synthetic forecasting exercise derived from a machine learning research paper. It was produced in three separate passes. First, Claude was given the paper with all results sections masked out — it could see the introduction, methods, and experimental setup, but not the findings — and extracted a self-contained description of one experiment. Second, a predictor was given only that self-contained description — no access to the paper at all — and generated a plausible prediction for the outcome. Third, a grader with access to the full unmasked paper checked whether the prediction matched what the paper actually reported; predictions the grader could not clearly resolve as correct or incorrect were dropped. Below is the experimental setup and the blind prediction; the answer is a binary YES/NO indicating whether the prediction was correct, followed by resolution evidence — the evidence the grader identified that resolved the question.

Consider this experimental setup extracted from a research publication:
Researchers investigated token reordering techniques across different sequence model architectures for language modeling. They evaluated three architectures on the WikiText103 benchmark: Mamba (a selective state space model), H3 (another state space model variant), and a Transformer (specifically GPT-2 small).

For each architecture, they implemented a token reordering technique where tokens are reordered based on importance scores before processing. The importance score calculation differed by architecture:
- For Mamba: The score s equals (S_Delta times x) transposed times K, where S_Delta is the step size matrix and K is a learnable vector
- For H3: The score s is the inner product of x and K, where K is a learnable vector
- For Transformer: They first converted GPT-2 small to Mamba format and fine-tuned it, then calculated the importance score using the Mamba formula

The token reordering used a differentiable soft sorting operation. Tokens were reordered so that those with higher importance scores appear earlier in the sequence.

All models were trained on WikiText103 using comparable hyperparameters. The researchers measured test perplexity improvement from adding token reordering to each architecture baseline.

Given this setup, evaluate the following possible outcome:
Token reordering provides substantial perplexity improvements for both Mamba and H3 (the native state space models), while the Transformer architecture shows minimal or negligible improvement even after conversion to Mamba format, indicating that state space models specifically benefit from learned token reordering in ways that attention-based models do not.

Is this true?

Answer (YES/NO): NO